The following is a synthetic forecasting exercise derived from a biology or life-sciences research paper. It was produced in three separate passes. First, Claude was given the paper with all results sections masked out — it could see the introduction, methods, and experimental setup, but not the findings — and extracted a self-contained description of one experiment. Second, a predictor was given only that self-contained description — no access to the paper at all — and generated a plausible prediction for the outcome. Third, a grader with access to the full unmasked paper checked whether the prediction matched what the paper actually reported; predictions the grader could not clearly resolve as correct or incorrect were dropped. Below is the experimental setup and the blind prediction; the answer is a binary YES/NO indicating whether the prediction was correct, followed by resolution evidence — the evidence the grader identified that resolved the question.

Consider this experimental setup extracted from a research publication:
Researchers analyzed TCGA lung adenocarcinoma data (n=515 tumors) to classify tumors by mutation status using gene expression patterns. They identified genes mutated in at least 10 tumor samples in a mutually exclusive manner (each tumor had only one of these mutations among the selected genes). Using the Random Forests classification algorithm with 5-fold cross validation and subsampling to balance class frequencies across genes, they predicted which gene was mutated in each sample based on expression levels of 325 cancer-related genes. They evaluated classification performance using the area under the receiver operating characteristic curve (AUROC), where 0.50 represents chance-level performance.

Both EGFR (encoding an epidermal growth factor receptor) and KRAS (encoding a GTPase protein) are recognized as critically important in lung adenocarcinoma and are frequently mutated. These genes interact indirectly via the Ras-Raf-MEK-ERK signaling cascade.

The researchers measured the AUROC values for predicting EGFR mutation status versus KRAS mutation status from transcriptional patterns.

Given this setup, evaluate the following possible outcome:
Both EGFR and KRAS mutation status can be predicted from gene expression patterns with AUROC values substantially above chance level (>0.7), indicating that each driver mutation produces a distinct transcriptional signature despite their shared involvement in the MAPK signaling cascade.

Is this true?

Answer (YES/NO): NO